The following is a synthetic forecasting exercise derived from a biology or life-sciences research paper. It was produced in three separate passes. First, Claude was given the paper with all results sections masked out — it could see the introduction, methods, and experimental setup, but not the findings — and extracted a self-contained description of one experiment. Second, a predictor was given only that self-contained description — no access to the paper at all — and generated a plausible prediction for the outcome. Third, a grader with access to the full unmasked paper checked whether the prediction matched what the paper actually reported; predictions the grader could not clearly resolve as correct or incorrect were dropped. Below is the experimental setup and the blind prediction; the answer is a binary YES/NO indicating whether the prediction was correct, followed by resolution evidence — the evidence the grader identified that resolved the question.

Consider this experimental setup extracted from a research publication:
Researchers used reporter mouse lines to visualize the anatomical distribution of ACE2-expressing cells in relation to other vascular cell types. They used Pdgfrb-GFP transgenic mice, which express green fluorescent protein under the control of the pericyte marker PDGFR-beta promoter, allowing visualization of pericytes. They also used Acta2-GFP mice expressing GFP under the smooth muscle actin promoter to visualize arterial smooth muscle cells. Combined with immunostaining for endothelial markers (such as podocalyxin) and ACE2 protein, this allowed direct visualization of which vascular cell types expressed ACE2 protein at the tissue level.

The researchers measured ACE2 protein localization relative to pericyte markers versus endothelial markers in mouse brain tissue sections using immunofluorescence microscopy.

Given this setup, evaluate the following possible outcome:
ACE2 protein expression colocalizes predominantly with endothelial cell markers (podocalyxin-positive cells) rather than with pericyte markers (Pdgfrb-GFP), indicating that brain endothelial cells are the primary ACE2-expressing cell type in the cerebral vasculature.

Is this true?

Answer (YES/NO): NO